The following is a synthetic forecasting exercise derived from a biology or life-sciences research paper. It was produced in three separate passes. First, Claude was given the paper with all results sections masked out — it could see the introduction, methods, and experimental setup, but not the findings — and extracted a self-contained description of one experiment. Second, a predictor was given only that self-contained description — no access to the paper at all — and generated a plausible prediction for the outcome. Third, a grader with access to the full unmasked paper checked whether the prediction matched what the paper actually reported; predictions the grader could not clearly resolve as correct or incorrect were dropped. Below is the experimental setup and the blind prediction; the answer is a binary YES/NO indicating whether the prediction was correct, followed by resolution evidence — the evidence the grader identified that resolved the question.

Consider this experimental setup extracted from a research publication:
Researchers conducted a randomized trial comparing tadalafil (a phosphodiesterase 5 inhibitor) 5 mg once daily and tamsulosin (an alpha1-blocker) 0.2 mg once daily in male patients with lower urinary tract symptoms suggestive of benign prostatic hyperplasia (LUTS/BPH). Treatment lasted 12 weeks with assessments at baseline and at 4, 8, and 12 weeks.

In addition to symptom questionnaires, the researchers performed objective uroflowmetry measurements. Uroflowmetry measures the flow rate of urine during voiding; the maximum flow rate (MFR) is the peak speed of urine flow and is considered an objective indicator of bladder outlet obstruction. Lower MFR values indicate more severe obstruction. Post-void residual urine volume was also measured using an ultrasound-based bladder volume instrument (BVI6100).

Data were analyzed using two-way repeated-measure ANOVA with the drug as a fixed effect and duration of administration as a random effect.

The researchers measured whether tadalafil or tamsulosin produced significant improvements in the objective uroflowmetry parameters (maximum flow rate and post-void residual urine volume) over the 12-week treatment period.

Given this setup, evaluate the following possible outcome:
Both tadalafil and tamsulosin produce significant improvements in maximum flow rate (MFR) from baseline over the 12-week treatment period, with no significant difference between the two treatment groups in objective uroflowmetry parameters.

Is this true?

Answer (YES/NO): NO